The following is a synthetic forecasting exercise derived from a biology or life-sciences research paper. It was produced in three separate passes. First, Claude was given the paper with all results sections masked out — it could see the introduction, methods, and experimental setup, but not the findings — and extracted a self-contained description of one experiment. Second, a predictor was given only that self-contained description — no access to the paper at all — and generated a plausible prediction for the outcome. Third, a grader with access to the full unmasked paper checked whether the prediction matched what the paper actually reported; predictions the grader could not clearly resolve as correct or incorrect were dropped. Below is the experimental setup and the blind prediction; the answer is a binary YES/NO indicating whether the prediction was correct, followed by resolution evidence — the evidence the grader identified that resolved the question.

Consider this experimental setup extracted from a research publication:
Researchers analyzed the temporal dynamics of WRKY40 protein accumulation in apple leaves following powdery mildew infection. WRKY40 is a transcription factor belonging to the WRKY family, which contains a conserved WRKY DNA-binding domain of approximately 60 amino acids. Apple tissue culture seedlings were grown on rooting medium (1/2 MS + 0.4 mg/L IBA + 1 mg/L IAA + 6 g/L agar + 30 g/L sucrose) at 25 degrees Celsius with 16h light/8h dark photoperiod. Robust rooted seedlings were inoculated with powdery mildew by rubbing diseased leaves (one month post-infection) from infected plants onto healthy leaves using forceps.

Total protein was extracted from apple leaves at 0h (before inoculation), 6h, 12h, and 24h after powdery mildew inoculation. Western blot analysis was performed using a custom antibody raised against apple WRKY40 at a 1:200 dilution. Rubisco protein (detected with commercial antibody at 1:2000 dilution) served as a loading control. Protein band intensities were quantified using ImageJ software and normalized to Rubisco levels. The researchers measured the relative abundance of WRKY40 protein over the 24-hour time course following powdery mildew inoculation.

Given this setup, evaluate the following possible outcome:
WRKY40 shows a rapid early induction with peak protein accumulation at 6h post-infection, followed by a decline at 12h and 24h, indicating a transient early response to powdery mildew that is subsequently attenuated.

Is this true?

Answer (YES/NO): YES